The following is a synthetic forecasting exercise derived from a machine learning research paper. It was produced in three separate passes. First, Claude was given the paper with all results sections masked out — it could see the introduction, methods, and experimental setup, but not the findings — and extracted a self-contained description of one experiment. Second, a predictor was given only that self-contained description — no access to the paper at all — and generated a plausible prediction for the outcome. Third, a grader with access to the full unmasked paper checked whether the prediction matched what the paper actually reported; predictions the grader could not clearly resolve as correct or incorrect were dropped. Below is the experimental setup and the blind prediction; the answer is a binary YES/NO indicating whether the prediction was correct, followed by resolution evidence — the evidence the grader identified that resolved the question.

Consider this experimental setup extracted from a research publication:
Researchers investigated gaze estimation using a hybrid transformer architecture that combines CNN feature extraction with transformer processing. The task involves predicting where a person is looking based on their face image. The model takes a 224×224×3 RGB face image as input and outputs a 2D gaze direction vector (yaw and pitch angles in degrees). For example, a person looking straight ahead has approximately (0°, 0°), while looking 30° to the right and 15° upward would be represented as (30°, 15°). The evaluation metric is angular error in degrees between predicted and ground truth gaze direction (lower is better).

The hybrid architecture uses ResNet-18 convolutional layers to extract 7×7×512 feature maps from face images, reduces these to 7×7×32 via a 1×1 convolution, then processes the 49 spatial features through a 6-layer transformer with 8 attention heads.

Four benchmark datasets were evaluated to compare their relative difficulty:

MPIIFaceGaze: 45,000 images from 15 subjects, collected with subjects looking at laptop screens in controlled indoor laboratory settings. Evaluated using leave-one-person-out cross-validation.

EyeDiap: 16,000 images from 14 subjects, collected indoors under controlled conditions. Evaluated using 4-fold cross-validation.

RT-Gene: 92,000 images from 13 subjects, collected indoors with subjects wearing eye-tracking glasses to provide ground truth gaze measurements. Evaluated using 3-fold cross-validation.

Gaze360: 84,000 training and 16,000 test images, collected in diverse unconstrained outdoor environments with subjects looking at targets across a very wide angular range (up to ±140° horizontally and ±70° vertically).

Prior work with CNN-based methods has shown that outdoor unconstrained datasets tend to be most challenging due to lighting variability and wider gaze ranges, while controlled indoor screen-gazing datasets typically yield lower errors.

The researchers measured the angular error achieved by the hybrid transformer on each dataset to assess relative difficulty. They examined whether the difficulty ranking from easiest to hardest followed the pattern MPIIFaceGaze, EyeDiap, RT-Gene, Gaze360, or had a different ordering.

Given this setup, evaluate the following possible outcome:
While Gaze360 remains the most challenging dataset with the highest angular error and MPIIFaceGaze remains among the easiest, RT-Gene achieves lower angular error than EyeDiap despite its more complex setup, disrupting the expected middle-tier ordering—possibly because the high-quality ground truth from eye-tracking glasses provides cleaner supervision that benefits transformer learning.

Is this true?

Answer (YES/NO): NO